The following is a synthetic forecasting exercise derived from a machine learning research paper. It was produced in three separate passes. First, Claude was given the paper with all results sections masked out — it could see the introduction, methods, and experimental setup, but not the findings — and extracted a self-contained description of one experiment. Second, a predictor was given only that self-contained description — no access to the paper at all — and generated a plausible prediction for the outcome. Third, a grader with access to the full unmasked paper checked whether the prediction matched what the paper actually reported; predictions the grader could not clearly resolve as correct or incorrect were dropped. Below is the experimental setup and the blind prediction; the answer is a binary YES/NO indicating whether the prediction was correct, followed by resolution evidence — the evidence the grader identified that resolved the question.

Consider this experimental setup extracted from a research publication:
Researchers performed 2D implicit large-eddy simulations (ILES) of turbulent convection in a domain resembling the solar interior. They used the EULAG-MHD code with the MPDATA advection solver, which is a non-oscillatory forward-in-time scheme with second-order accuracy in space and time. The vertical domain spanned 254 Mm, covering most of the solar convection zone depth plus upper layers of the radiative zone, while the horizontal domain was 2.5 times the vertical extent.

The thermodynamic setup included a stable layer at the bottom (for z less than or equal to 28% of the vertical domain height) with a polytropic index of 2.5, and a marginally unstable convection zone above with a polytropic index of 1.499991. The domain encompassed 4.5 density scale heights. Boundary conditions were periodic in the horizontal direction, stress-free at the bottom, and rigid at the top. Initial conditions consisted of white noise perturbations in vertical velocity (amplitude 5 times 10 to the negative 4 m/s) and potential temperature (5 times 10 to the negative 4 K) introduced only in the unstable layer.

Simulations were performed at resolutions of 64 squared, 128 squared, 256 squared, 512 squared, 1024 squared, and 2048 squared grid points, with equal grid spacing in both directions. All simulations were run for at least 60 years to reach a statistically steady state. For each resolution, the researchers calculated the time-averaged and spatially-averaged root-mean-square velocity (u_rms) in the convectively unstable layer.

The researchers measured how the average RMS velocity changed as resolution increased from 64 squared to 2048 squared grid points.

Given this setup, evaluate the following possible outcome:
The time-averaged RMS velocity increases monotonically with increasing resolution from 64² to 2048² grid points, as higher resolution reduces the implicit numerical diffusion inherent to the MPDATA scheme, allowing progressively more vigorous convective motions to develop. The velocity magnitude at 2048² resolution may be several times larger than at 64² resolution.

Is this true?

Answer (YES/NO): NO